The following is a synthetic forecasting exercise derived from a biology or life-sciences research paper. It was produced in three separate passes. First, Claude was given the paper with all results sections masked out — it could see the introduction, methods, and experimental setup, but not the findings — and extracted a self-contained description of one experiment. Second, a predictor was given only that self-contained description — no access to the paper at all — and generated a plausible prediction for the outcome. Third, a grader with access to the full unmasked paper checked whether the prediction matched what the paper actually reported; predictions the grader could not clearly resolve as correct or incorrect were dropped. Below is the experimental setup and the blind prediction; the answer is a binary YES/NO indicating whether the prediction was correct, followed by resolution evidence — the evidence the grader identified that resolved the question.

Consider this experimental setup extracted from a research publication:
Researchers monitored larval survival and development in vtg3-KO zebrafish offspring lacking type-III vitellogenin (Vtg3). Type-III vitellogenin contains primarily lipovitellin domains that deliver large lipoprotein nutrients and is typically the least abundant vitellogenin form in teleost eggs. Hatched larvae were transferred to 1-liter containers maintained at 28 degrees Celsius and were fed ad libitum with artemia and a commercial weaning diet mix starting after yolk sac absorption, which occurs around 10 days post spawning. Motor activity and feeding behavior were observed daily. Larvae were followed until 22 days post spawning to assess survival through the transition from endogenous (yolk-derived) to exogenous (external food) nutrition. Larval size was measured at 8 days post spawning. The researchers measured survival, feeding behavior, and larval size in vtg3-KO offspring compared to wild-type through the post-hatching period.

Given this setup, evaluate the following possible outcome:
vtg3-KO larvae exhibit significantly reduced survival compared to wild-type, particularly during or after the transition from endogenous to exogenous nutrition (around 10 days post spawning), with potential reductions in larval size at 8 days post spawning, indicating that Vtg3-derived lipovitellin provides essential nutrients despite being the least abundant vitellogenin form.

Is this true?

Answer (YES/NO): NO